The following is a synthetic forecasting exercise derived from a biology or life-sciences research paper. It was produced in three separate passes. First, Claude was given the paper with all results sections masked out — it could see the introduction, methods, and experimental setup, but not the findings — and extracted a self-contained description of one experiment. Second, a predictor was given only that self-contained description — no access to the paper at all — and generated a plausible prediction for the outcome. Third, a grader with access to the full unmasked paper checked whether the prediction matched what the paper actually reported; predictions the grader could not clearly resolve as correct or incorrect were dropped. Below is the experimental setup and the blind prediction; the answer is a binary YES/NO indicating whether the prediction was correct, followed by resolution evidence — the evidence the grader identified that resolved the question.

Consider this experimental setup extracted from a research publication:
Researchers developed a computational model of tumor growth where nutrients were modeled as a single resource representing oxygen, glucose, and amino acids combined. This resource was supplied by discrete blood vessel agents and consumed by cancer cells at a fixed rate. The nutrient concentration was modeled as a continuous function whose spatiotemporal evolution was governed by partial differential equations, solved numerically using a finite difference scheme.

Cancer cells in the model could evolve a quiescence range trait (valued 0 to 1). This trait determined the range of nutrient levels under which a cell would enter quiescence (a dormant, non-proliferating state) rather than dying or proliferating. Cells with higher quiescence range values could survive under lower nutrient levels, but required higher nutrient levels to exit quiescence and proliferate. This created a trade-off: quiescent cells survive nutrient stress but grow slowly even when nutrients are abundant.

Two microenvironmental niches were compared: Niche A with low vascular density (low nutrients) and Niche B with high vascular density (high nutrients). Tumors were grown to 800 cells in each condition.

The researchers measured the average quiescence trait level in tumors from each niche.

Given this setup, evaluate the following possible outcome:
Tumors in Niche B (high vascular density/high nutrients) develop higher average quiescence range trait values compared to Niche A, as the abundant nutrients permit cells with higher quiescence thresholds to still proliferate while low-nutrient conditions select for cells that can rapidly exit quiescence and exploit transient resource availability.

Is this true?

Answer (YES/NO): NO